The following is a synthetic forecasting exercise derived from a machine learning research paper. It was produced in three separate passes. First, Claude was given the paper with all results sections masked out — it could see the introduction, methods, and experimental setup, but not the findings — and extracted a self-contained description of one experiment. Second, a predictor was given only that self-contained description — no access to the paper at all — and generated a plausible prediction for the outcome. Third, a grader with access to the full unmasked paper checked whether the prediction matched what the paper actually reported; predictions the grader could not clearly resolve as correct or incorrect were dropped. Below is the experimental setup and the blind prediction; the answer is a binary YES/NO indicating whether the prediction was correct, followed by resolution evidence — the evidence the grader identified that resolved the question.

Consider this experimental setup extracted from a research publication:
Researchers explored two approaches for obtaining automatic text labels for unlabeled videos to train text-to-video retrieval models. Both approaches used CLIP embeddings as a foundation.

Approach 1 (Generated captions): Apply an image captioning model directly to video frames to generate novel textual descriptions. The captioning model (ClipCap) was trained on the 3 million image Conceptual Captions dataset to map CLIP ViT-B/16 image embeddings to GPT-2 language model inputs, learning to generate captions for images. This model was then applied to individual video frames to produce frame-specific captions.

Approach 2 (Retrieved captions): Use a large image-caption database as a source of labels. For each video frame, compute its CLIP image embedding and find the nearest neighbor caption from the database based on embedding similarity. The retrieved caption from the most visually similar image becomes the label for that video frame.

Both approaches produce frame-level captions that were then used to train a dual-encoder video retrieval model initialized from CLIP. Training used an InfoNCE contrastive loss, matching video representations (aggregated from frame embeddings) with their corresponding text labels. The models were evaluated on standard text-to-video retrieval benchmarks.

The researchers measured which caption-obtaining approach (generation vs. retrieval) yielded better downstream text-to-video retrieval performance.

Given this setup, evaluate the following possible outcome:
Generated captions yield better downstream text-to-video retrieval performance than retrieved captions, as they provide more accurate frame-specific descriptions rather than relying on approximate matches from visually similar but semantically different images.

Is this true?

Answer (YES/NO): YES